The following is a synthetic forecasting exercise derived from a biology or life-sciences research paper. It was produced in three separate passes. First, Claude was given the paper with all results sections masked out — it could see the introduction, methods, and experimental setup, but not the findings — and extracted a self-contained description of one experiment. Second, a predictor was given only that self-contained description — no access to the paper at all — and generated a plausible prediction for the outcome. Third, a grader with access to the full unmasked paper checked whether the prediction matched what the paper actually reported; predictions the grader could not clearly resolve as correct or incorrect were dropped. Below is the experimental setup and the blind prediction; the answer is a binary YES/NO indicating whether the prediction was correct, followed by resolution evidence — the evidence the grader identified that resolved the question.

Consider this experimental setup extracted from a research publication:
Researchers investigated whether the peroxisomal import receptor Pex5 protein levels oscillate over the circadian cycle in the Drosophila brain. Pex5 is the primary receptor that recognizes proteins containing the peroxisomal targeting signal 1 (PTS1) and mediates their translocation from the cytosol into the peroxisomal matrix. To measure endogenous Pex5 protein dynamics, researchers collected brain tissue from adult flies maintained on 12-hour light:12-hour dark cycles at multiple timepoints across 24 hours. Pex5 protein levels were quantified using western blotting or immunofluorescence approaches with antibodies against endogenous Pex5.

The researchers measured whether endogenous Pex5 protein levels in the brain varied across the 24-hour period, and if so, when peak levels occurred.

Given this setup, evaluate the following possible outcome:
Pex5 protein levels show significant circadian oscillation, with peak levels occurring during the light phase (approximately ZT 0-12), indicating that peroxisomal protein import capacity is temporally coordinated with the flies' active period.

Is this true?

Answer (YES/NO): YES